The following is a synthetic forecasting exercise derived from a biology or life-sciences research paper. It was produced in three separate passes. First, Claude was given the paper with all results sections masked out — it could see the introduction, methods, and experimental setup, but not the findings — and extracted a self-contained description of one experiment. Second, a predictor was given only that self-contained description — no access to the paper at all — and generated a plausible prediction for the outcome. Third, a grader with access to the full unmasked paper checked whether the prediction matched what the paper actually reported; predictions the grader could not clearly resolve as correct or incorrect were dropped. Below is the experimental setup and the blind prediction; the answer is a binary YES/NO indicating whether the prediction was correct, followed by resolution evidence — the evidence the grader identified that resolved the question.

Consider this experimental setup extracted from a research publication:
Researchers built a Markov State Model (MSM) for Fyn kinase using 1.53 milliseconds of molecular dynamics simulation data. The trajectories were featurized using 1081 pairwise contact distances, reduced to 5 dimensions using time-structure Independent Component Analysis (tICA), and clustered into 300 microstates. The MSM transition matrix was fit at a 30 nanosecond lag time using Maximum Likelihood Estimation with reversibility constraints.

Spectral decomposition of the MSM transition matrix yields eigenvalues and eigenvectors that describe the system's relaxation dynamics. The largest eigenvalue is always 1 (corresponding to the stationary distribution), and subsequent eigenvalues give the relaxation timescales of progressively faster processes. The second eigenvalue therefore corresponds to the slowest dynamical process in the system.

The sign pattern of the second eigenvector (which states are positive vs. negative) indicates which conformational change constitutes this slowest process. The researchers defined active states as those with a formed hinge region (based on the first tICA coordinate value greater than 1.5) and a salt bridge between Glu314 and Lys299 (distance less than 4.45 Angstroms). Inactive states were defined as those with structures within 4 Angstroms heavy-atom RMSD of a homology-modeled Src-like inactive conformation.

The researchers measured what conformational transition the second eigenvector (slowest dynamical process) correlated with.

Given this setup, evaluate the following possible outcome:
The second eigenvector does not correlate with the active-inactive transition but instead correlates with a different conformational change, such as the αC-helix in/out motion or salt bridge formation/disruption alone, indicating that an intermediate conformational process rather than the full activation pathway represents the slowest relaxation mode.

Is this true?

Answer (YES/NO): NO